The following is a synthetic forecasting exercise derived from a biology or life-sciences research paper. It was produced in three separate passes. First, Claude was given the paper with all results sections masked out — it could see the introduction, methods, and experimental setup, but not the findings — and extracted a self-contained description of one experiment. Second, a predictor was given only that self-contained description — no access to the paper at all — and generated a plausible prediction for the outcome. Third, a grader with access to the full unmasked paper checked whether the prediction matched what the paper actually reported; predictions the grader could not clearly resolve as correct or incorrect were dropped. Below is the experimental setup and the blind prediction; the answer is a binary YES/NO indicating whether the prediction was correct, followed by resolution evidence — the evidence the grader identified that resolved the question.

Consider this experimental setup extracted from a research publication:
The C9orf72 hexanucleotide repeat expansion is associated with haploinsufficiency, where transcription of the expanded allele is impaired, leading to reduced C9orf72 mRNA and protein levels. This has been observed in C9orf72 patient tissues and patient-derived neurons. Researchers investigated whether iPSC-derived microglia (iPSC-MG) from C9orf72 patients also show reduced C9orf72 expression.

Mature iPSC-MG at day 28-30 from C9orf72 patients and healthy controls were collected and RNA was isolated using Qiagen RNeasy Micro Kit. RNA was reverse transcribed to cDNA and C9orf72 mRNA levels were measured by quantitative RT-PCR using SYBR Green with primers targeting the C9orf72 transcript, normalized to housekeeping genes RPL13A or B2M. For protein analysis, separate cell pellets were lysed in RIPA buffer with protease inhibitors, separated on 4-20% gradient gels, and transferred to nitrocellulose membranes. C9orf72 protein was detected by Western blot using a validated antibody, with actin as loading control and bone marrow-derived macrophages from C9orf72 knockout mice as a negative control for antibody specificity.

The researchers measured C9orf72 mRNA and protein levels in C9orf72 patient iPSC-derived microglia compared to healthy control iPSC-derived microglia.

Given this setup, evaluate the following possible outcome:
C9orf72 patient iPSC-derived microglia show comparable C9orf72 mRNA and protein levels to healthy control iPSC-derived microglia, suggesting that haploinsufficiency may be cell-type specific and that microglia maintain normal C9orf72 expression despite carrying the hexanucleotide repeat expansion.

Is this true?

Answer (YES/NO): NO